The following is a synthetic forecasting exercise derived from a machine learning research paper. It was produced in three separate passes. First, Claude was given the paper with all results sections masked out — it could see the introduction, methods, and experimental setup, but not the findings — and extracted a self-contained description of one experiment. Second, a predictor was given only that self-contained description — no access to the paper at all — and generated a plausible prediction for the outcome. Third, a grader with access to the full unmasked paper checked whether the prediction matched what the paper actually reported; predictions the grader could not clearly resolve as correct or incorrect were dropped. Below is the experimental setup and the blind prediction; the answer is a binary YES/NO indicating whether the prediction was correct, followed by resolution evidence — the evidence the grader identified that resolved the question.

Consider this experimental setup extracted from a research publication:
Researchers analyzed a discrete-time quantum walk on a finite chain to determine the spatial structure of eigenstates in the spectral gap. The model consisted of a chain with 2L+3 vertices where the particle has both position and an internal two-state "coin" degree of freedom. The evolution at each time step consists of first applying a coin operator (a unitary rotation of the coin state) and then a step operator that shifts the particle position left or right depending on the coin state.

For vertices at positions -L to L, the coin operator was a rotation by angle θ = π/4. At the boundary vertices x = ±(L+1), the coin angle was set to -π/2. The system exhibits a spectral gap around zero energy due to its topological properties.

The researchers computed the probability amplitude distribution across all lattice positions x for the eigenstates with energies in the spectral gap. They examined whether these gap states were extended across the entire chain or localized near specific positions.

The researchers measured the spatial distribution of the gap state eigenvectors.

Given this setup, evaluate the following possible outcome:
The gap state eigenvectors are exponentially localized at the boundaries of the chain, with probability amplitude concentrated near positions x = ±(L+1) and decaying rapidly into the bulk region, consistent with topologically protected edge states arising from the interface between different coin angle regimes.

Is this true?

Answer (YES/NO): YES